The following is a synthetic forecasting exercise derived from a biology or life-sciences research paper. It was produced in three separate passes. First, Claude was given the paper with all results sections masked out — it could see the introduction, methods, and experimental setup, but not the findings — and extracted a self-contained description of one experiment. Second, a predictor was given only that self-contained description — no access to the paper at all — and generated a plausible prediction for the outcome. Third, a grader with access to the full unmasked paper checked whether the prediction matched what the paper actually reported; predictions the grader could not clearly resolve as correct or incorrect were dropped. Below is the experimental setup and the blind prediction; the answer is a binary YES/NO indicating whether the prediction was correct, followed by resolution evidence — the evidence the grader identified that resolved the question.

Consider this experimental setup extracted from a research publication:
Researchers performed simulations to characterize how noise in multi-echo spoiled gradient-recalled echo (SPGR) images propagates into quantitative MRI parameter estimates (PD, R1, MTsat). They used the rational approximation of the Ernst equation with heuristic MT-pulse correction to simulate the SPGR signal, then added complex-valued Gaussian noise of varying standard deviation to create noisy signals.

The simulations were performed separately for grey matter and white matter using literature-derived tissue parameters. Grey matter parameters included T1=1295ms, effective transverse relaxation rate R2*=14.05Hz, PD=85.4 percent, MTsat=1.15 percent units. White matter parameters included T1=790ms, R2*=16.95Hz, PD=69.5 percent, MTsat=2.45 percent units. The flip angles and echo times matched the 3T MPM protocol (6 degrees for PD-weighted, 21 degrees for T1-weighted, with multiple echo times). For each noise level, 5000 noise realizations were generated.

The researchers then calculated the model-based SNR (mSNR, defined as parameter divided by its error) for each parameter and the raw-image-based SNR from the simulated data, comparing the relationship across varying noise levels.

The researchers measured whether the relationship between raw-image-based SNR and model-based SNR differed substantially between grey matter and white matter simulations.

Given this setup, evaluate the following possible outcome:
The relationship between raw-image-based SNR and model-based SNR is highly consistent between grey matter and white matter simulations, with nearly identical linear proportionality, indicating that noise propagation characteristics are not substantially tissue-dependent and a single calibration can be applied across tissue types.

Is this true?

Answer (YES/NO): NO